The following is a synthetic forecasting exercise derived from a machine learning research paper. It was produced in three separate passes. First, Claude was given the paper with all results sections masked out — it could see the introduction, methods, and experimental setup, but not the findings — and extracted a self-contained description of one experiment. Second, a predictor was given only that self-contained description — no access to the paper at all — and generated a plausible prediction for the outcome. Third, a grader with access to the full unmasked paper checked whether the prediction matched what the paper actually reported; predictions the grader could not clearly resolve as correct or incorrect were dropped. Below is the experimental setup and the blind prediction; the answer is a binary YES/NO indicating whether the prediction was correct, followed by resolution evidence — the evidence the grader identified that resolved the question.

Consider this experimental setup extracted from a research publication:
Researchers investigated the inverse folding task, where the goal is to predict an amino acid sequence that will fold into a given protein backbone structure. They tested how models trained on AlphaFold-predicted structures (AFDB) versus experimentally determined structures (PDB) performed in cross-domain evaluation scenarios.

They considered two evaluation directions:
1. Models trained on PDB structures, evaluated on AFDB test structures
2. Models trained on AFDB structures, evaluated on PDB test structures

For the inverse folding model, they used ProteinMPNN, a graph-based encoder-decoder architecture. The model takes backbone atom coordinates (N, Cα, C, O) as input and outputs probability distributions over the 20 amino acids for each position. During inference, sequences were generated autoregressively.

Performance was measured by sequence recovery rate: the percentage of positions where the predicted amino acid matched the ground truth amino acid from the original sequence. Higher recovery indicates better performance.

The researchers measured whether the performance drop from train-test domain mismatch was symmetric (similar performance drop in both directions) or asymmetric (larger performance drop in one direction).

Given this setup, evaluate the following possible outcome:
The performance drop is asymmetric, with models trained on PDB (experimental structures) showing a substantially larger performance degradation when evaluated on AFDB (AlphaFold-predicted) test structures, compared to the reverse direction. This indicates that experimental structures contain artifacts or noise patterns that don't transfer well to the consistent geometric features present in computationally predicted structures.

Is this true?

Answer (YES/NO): NO